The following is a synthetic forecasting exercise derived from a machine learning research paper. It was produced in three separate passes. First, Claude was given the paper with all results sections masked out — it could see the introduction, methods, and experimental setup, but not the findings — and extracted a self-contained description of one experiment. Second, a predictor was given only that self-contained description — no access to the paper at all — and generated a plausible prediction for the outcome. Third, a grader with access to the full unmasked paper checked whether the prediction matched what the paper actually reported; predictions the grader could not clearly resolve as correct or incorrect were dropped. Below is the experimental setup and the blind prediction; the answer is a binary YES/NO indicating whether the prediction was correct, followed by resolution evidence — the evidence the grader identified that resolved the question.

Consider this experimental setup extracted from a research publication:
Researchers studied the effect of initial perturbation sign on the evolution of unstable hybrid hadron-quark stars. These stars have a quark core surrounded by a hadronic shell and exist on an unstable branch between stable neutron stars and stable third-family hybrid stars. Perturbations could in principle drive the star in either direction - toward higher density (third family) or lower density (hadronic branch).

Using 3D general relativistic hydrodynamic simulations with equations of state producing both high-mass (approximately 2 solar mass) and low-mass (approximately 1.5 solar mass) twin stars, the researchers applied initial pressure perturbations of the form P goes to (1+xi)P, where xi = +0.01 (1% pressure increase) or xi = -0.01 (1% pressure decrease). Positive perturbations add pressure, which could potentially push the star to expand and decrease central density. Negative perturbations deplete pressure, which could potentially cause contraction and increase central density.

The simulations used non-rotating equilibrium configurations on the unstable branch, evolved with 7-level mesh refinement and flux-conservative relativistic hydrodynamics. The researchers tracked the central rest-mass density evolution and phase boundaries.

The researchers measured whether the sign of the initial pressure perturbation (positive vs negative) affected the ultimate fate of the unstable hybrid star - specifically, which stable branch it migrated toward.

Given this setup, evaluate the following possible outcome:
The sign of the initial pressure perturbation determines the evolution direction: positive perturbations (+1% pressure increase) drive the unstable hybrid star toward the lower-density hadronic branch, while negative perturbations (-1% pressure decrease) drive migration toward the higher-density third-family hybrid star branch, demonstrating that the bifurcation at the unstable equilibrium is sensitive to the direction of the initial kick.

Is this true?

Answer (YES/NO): NO